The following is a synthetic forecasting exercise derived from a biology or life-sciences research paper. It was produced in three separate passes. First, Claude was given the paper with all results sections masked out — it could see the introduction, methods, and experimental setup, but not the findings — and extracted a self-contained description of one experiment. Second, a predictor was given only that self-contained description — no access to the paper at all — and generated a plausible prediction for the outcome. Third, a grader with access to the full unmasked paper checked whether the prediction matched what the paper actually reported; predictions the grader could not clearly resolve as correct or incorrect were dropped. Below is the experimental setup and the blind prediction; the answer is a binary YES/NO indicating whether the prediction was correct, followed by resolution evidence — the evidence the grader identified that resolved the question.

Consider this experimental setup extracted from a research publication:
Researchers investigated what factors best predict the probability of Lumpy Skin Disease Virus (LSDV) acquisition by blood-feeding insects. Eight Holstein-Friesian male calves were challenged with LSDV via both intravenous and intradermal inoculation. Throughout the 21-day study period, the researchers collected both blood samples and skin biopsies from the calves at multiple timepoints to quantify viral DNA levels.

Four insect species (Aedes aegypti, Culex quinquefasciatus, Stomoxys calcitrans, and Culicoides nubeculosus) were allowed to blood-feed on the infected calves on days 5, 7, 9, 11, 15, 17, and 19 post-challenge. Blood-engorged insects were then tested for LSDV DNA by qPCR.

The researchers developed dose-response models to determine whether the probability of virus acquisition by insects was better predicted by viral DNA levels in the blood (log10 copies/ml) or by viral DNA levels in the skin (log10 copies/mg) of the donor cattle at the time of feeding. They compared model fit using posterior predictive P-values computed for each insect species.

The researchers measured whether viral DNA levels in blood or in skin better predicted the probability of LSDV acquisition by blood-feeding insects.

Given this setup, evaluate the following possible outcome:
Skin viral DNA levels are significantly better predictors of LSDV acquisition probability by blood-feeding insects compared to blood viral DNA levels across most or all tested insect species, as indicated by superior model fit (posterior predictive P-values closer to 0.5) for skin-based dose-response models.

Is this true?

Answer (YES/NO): NO